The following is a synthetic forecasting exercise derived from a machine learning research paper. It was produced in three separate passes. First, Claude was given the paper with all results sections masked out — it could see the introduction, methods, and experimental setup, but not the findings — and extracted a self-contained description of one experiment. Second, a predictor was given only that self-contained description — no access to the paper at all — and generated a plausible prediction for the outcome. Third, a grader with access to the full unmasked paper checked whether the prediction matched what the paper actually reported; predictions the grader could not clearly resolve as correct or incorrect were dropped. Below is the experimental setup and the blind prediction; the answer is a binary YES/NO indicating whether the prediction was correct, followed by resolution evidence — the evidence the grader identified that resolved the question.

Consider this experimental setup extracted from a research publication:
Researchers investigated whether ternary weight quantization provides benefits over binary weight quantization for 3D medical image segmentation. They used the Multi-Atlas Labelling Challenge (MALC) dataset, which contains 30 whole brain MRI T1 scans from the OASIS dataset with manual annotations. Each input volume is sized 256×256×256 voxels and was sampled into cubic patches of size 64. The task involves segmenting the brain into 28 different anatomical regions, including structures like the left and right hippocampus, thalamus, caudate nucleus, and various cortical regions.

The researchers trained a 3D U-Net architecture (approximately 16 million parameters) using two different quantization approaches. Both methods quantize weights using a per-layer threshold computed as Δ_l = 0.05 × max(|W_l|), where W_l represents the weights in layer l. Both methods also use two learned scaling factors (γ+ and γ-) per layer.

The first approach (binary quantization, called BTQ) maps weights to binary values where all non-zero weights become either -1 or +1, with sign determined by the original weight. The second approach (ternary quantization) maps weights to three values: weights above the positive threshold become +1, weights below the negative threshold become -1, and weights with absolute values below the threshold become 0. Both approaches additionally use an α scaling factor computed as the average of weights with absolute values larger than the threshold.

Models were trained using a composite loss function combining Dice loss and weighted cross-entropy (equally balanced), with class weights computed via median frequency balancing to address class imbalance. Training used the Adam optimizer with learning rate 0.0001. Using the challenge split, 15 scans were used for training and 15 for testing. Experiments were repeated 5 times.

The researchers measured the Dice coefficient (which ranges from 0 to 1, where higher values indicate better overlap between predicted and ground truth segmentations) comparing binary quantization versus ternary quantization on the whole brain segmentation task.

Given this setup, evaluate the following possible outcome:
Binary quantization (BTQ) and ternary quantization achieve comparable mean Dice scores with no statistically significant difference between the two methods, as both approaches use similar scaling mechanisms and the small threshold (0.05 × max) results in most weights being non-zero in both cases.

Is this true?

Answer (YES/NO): NO